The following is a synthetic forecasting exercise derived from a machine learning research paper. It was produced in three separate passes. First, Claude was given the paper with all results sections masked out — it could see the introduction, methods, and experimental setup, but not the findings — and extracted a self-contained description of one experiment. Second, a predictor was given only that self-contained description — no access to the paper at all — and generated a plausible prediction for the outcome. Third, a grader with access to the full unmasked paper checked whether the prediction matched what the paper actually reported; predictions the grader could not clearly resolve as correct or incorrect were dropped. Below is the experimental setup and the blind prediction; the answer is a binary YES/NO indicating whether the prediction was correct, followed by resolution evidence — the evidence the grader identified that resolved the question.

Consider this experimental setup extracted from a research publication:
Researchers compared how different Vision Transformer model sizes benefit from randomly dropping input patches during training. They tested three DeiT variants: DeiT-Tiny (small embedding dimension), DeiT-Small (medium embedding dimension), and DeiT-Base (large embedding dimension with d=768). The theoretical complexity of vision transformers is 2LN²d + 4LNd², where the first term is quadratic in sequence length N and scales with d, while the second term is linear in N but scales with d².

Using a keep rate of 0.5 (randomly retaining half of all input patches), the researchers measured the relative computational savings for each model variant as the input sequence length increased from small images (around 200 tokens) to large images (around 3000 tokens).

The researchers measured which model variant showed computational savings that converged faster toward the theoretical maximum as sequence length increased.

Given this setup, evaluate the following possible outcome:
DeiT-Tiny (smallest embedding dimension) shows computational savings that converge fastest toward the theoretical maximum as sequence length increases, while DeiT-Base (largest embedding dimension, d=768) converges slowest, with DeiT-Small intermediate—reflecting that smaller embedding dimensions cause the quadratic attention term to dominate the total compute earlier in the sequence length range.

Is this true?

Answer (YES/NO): YES